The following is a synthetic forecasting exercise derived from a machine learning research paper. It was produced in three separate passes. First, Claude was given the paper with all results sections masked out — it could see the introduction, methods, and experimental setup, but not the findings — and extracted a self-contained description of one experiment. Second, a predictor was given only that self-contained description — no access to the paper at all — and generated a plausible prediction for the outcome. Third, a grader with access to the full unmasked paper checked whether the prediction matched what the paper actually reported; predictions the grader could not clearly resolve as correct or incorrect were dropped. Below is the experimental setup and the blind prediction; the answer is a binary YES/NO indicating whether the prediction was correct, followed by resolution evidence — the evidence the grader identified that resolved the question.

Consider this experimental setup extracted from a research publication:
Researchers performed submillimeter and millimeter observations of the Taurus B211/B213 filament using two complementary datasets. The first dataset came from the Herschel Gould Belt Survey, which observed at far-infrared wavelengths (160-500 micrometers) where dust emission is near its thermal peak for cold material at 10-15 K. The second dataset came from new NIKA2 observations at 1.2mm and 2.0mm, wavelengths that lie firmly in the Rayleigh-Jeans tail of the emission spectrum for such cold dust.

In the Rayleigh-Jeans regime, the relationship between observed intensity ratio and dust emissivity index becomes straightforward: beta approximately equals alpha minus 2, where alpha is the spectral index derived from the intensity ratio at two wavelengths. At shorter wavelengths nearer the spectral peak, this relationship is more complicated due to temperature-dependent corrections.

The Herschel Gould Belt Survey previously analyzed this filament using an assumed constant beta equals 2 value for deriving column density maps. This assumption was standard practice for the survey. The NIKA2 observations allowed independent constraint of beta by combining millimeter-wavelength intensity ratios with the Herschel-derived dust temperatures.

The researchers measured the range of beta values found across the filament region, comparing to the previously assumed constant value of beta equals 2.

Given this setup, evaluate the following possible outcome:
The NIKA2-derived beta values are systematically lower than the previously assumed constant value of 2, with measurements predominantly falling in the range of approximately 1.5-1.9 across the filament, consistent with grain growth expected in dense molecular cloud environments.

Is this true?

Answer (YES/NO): NO